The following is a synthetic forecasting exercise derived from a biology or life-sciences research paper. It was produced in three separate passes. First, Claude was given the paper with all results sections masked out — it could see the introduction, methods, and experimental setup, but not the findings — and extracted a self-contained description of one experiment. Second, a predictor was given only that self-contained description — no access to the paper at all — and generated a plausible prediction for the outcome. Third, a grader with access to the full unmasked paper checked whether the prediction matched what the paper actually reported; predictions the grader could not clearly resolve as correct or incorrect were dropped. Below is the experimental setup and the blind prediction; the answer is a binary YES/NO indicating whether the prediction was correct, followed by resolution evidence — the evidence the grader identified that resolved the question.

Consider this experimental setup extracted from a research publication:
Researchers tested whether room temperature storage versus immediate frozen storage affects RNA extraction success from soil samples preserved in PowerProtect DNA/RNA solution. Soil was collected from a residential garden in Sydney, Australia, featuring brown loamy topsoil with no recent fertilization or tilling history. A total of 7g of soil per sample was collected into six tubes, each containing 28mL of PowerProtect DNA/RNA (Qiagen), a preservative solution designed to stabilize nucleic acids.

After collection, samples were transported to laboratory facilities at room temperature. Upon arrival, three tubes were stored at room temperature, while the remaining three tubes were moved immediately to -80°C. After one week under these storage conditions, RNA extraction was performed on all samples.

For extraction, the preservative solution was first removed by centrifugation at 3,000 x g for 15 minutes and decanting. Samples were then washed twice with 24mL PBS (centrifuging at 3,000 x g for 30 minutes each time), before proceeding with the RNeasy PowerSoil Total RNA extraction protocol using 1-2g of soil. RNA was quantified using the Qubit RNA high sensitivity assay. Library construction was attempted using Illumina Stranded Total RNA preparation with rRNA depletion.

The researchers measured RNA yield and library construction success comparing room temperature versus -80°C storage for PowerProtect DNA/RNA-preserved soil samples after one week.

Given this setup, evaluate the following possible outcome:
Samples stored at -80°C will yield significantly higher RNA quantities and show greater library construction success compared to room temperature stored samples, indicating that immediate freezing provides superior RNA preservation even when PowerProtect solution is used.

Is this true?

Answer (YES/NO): NO